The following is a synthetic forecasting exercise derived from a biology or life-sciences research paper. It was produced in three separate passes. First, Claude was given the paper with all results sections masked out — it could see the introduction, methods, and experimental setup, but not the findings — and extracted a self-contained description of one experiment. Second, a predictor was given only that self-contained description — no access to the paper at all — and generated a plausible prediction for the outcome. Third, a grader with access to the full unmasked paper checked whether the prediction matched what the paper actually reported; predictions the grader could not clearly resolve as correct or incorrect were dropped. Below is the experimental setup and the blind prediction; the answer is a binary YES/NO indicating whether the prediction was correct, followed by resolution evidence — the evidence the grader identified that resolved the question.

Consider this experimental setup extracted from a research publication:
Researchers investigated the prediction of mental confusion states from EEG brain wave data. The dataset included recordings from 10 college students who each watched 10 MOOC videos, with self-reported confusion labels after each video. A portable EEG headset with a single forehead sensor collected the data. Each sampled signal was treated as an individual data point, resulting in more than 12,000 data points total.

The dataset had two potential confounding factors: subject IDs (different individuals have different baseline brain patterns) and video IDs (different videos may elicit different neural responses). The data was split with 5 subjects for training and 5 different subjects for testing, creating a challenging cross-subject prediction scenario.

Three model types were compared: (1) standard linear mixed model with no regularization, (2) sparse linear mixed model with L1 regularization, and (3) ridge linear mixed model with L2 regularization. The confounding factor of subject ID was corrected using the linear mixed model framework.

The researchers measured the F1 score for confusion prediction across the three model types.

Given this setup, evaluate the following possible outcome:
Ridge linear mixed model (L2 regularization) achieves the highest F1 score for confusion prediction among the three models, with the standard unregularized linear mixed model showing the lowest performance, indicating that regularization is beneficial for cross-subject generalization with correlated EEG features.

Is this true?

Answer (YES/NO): NO